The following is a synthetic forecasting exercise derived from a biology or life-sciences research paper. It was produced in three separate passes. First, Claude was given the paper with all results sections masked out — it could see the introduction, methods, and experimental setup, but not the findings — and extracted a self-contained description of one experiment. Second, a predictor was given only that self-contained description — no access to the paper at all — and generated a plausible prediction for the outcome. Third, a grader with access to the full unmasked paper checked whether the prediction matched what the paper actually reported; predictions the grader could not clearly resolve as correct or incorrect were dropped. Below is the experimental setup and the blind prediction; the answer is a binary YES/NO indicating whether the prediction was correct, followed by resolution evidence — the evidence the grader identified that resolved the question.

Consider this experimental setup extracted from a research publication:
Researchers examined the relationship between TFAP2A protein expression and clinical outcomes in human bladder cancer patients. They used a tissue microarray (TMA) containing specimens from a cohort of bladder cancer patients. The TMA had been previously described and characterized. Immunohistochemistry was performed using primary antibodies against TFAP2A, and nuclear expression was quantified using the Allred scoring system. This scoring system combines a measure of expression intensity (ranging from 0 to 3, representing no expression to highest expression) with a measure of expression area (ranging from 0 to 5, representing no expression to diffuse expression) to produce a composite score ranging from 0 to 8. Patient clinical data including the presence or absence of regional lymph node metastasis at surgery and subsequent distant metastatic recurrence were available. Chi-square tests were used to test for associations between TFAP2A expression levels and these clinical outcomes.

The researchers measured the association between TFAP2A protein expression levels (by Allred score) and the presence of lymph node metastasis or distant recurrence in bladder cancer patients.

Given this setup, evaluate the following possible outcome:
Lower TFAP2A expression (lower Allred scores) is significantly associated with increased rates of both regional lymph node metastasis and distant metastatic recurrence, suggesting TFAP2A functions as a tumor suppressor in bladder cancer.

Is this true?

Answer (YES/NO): NO